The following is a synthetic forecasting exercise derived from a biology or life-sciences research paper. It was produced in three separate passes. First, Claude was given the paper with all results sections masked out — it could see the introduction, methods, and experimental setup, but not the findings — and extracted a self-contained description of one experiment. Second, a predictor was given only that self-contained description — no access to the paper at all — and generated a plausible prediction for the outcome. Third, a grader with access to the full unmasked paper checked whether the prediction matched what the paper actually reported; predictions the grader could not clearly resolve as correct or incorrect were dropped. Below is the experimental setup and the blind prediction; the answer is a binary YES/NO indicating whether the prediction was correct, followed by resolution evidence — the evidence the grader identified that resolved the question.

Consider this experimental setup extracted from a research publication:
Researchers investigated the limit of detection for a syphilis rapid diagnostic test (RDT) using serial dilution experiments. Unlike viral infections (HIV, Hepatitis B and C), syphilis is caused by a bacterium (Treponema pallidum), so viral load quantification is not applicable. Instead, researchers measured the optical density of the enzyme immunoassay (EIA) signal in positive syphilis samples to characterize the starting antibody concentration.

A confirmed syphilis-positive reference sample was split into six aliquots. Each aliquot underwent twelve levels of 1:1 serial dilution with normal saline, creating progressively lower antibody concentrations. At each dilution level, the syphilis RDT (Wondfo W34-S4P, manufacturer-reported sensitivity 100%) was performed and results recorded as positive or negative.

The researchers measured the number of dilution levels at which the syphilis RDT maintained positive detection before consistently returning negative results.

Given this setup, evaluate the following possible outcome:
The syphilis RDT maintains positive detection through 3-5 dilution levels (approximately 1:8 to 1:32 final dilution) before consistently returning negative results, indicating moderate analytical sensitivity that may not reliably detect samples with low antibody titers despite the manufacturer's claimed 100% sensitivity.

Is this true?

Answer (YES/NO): NO